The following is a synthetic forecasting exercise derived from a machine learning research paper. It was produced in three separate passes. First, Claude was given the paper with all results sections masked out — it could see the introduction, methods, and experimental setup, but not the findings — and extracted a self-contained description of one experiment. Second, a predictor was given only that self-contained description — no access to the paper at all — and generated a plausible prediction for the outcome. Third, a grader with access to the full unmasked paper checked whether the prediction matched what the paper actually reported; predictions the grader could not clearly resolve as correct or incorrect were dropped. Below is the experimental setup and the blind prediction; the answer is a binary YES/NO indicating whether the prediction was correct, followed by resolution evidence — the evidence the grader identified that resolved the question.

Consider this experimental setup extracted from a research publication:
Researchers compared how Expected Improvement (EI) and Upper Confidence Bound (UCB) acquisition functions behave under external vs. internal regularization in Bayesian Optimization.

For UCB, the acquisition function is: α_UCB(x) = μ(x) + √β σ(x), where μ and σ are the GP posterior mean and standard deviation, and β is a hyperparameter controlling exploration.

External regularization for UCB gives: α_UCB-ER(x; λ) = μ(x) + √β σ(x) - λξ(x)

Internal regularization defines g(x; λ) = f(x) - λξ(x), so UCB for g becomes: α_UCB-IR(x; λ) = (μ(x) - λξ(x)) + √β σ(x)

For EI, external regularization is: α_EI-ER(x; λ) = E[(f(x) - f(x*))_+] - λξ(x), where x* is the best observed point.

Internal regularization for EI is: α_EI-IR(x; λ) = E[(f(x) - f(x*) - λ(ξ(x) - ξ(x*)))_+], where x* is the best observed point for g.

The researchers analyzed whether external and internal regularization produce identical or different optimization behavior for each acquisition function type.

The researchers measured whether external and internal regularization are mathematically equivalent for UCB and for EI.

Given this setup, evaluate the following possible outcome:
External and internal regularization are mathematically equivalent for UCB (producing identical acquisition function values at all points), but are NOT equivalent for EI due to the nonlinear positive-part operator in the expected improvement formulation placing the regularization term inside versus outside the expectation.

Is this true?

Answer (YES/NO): YES